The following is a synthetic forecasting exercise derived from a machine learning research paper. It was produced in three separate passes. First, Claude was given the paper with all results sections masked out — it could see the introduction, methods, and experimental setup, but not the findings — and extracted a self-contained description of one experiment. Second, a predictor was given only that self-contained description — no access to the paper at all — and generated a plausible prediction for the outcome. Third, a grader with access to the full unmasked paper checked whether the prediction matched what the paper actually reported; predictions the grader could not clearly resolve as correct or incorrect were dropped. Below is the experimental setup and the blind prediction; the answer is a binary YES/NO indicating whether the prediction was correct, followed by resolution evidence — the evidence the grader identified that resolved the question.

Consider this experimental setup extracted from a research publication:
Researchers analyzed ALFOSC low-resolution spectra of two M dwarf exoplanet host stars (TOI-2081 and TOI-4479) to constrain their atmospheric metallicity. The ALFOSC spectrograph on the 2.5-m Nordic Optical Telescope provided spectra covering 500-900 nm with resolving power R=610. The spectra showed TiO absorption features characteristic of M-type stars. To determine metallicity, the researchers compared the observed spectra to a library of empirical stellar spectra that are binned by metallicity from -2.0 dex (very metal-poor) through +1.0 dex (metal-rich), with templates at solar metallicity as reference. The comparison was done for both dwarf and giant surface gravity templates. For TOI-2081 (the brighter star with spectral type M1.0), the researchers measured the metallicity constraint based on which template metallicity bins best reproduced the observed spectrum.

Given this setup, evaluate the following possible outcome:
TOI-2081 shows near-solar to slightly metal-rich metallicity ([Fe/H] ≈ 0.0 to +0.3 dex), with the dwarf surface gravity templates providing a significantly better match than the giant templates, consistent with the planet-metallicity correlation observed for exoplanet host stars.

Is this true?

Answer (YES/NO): NO